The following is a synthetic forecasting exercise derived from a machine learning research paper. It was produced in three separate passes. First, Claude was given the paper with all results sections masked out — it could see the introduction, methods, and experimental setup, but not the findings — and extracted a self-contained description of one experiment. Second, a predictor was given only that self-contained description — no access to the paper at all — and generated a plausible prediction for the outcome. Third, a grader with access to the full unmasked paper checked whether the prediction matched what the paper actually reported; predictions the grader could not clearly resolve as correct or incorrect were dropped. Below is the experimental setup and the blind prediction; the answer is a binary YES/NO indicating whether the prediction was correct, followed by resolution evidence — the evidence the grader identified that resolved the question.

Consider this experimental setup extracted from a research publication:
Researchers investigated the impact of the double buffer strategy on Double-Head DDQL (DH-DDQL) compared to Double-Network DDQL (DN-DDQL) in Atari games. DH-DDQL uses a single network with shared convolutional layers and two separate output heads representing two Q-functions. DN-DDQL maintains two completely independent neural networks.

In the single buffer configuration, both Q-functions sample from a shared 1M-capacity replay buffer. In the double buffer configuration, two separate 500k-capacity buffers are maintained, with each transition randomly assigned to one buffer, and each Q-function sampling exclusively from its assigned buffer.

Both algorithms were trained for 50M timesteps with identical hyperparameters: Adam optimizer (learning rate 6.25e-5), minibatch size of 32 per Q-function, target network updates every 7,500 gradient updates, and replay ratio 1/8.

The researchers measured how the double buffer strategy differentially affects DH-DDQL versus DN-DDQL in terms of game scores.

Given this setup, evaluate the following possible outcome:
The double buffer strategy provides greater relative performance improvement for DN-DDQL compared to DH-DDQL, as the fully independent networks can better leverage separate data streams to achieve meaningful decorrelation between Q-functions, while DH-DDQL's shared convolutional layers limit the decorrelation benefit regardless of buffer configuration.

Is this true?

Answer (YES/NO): NO